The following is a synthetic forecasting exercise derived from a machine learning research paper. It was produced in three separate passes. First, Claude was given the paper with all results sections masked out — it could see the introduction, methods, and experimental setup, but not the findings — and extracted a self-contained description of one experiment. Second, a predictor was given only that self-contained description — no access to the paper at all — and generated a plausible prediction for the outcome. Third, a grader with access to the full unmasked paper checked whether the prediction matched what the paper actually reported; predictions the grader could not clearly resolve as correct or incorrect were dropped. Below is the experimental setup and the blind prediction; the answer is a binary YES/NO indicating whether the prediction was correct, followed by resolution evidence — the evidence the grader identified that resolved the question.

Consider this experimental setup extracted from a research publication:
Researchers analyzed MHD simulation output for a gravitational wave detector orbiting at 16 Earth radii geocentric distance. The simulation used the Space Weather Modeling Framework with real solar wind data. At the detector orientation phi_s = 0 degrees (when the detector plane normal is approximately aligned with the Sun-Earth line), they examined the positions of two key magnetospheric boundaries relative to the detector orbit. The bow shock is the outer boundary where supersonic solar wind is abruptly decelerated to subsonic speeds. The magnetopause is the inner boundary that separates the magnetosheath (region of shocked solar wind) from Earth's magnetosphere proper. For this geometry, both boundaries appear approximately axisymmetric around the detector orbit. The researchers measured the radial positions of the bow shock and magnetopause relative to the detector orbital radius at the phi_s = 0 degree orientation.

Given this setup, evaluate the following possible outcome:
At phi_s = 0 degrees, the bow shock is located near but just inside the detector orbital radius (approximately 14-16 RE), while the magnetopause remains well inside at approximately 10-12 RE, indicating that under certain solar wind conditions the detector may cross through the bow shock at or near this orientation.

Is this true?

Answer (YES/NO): NO